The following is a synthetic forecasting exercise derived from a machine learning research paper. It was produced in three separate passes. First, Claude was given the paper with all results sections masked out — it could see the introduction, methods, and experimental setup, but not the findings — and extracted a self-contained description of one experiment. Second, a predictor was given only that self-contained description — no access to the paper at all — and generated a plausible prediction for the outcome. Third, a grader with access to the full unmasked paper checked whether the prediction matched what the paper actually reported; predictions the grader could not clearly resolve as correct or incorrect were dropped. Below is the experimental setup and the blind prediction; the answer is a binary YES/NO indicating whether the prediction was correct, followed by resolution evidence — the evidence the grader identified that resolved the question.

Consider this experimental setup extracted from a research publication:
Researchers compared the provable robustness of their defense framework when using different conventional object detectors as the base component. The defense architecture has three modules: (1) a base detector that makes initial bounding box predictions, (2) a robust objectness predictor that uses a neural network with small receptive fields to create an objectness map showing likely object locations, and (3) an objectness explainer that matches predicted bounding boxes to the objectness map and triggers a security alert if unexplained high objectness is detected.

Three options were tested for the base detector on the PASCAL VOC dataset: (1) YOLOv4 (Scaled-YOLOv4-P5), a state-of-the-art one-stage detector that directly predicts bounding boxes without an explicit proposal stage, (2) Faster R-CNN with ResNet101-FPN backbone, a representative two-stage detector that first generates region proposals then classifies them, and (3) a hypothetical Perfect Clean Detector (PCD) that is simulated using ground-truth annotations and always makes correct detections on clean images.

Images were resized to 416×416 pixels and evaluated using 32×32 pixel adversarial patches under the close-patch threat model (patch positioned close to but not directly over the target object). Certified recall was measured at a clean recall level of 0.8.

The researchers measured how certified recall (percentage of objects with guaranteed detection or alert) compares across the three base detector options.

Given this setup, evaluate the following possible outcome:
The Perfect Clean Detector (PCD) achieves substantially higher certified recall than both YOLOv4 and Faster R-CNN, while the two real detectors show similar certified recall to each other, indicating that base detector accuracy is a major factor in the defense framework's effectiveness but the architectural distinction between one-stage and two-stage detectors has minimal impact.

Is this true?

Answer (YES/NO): NO